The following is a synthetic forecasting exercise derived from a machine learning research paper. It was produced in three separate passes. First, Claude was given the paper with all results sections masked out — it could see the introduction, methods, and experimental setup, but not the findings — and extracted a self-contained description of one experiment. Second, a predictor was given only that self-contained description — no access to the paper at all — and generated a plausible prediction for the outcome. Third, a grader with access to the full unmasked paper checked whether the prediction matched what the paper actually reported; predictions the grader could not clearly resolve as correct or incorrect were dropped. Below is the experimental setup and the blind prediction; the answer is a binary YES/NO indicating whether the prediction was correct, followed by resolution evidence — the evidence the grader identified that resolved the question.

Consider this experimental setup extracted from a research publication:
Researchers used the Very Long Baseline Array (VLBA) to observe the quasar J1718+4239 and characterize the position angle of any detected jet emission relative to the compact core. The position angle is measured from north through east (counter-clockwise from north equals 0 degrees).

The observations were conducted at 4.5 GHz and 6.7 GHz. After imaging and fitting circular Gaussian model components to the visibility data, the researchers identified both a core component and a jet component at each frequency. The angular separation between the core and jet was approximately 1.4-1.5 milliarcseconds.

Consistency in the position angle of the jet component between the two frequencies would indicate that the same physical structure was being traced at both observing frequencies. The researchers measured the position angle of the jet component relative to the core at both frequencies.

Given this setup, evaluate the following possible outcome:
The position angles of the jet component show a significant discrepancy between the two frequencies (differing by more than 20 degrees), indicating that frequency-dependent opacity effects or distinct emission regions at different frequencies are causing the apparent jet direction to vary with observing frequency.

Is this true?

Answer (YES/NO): NO